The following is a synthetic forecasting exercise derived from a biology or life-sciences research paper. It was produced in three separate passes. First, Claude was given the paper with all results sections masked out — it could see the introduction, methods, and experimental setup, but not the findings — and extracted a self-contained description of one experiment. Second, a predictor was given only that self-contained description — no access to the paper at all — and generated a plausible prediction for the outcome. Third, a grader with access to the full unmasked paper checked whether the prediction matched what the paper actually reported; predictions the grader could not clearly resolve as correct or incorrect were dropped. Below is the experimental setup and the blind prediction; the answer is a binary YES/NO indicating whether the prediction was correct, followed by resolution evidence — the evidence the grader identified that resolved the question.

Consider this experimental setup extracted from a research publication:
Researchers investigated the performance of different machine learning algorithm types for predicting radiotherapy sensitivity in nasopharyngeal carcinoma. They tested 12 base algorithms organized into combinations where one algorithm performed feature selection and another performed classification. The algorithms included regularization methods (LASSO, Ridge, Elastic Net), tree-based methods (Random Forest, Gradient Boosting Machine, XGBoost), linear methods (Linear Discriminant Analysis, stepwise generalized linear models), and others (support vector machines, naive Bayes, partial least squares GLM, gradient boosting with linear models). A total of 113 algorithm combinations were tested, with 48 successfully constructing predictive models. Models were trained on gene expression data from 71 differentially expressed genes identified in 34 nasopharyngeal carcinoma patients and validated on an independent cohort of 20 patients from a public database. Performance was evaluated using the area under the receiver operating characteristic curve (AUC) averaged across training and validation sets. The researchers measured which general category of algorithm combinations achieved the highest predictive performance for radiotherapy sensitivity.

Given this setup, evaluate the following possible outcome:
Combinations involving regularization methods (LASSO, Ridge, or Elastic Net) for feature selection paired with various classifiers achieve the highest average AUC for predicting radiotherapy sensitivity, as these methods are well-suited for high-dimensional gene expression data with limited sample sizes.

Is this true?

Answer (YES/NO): NO